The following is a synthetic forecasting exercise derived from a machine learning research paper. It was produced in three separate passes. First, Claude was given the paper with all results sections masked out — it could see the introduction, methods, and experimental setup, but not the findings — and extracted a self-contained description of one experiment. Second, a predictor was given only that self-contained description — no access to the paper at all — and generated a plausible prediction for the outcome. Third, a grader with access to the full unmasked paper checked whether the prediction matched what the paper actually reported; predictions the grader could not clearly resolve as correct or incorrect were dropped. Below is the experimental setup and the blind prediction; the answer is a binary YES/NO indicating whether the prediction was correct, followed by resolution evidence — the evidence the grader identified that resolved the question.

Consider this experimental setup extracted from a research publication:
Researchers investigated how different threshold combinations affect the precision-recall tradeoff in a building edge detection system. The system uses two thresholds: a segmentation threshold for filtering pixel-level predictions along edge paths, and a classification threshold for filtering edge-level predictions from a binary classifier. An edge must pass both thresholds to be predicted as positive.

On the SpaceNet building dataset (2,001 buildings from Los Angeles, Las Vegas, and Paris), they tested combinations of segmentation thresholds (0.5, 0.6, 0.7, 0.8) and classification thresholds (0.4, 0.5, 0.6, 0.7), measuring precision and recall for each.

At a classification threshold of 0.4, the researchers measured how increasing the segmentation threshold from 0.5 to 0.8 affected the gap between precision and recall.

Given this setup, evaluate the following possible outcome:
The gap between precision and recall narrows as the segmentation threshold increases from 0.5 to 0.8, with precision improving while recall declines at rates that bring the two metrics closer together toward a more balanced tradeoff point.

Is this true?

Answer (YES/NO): YES